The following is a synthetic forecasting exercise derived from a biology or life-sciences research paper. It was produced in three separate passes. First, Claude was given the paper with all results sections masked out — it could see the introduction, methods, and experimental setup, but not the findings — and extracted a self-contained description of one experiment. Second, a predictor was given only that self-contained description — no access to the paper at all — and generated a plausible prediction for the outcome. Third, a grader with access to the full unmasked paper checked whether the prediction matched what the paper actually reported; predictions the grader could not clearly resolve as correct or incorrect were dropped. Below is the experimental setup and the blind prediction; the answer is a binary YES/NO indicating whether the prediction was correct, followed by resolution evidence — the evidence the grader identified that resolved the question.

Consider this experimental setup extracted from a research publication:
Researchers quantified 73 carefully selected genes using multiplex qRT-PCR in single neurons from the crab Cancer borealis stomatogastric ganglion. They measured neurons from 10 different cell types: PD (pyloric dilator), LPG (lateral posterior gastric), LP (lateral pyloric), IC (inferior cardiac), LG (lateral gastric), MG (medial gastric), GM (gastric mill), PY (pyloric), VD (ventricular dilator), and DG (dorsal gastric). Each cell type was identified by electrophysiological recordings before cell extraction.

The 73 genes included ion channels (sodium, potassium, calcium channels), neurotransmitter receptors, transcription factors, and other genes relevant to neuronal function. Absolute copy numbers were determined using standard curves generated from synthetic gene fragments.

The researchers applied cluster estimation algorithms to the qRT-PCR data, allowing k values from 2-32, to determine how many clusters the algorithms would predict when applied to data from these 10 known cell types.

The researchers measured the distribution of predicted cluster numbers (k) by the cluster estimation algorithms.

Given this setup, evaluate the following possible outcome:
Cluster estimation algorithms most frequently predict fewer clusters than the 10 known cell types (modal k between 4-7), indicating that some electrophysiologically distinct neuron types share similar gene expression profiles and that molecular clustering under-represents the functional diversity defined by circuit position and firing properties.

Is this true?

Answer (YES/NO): NO